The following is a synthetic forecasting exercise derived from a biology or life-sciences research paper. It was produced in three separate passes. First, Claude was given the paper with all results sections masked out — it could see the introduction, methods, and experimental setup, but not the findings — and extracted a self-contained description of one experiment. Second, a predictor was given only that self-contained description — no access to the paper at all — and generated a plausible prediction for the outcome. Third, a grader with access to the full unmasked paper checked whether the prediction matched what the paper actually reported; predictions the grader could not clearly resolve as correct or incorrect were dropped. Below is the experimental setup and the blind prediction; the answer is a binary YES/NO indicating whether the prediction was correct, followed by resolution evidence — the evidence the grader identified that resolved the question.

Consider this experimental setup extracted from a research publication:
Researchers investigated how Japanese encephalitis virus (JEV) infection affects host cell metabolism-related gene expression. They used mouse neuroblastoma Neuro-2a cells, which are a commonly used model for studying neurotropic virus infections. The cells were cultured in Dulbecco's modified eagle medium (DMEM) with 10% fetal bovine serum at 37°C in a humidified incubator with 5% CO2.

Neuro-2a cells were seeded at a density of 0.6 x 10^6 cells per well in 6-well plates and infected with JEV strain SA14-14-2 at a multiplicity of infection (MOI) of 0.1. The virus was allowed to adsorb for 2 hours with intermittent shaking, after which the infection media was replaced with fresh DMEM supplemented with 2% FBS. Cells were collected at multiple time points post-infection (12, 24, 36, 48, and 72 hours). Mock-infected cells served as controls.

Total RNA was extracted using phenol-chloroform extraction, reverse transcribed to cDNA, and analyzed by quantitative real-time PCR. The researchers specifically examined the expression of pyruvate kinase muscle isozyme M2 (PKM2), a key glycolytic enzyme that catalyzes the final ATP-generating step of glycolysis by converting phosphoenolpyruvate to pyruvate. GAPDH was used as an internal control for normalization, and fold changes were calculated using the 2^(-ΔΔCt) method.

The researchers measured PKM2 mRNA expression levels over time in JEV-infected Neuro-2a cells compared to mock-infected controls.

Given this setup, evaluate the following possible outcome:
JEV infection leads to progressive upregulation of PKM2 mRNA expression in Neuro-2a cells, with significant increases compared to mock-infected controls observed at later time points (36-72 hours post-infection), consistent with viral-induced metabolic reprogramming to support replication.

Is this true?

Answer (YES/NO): NO